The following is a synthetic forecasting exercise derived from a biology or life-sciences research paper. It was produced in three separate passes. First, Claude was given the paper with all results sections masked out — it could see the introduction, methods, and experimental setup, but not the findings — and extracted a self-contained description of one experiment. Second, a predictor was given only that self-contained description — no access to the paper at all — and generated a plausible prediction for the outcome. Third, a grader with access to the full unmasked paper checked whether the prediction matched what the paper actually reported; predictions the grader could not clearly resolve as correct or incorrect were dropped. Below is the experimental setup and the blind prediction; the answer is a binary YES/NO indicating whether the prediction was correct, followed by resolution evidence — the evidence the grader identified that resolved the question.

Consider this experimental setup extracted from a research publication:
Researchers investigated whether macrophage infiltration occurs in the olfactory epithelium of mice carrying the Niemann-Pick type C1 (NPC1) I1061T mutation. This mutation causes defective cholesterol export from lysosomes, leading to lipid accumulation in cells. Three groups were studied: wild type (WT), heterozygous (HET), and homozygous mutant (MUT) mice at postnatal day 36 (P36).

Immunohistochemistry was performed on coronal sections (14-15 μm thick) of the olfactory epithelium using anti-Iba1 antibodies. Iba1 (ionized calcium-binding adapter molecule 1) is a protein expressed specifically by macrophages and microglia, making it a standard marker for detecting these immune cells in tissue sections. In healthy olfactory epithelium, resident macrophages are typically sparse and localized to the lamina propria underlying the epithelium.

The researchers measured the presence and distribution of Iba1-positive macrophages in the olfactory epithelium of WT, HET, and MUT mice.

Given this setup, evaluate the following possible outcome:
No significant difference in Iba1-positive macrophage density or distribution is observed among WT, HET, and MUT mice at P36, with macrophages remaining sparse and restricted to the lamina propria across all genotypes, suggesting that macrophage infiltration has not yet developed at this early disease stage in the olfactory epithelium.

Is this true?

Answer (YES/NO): NO